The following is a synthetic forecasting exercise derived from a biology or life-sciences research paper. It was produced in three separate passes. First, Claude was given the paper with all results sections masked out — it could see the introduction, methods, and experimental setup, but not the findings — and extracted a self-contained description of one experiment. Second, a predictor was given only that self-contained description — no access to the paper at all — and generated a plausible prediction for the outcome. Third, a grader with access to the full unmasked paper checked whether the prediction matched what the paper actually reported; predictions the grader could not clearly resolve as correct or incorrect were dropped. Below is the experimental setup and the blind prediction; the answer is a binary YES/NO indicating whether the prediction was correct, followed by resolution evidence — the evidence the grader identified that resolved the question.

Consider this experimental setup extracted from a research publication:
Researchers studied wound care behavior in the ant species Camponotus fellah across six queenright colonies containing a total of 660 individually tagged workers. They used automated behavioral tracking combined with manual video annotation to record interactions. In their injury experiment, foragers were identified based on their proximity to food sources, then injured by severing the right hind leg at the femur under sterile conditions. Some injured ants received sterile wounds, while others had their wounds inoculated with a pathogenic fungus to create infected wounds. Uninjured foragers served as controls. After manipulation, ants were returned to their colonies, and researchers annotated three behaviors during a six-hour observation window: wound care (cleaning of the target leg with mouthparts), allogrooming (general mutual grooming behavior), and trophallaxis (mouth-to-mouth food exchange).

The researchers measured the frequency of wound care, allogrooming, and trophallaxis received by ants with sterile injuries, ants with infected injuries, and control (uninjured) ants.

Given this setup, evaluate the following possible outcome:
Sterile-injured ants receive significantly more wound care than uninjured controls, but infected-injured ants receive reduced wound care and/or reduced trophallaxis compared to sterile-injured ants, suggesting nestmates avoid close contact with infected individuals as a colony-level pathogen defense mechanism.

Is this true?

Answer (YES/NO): NO